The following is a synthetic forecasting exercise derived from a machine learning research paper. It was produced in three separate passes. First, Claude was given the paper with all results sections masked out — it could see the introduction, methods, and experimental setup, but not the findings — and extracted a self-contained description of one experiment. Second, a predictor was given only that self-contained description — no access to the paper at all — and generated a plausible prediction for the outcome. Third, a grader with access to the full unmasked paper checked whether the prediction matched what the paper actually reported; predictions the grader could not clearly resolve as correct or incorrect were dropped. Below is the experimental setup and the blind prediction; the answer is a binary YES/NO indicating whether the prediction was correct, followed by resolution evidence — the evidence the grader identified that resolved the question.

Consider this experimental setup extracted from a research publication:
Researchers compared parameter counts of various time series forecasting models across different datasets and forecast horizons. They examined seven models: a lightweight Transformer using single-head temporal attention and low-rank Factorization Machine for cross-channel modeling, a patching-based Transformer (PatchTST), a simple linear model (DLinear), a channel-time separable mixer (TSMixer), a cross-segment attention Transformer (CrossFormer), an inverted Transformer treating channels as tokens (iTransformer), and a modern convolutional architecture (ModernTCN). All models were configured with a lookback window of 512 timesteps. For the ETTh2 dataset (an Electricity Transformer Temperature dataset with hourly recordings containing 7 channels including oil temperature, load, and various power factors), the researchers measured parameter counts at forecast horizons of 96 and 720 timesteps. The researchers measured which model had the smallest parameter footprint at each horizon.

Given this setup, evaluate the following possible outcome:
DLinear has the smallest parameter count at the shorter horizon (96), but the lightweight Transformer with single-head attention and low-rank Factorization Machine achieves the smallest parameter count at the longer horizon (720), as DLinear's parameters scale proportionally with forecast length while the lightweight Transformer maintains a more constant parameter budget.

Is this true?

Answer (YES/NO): NO